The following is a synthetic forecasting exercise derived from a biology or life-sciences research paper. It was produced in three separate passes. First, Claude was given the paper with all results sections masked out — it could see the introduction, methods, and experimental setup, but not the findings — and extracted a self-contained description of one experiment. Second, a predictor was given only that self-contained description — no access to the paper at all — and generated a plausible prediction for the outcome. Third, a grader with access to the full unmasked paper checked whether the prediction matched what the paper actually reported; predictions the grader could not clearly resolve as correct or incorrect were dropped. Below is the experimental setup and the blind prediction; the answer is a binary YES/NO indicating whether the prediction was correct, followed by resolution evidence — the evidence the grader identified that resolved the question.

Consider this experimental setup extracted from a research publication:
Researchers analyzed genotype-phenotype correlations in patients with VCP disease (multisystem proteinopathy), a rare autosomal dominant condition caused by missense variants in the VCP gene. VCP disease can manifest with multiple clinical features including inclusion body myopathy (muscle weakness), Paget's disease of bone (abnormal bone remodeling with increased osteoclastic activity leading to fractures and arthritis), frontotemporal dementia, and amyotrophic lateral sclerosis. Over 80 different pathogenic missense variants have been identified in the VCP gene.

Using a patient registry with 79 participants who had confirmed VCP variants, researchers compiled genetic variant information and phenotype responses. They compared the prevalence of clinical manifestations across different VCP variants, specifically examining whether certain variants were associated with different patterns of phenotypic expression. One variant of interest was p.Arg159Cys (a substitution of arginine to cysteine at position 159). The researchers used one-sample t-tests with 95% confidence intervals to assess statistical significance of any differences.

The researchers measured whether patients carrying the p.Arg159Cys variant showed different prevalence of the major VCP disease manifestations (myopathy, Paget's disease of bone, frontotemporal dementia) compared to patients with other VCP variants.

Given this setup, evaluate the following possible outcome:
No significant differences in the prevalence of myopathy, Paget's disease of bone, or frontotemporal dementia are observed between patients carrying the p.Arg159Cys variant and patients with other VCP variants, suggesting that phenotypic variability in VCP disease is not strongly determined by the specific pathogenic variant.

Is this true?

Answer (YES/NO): NO